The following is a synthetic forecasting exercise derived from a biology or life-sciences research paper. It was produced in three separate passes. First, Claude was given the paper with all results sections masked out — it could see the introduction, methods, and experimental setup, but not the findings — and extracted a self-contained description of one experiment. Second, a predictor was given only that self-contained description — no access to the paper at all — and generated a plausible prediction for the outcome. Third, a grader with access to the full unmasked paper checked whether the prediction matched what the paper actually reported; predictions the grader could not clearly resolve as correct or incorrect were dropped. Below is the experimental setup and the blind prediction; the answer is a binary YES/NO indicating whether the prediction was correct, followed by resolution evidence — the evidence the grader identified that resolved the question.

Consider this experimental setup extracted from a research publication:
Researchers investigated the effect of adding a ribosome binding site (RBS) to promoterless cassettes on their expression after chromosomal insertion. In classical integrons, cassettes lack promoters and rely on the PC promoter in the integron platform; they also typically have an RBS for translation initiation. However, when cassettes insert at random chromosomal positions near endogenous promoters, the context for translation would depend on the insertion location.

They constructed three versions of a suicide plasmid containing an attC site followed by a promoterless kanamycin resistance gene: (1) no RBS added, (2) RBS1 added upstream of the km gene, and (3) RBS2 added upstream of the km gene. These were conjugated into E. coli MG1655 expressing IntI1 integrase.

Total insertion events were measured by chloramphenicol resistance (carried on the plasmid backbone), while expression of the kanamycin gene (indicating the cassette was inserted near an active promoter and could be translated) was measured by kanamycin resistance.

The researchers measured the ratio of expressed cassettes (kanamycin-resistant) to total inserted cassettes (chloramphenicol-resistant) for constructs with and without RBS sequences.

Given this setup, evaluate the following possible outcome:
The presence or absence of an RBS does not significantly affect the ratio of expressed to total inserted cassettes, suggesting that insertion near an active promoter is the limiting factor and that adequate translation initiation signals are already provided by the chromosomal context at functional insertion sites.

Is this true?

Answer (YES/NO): NO